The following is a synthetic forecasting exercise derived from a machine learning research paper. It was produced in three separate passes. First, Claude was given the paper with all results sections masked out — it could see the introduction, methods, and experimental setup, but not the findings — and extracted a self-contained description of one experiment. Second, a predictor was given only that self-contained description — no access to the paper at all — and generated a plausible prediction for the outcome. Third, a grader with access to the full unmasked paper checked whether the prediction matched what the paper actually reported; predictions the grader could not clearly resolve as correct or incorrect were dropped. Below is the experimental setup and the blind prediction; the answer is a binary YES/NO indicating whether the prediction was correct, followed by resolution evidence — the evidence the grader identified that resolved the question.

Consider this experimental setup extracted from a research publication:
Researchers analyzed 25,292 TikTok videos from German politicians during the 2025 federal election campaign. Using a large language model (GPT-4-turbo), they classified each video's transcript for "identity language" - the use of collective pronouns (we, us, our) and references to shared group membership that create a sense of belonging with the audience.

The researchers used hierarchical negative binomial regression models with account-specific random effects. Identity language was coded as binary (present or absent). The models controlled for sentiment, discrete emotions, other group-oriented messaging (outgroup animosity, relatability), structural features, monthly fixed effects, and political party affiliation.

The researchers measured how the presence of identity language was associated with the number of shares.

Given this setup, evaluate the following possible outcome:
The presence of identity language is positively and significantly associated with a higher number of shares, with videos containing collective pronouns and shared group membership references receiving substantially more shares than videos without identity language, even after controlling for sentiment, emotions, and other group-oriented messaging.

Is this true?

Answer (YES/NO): NO